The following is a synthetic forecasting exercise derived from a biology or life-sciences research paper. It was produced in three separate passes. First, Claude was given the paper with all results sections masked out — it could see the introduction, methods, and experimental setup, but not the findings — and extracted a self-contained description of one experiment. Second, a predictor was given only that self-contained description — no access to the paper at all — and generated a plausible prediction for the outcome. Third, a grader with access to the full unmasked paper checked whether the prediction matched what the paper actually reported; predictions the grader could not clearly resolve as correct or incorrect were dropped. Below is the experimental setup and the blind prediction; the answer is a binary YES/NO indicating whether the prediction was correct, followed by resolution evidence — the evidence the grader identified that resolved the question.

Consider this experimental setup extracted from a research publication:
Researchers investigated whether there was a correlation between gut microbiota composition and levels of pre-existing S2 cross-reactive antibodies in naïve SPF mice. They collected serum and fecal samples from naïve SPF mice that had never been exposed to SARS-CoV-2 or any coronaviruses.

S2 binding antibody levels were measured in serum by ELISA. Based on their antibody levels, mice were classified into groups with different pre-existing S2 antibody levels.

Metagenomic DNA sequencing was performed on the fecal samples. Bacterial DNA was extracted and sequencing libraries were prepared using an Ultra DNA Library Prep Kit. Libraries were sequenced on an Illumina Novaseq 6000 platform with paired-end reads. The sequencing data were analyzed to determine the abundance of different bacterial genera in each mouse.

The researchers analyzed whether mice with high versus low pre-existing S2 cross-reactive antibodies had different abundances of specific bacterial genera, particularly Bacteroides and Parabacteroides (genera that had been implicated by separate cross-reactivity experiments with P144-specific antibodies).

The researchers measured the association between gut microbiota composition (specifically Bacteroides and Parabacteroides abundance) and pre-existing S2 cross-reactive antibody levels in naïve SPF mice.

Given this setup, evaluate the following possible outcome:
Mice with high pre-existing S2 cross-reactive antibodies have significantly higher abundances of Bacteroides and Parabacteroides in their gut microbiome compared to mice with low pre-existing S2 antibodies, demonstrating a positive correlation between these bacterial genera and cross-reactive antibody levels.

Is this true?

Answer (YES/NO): YES